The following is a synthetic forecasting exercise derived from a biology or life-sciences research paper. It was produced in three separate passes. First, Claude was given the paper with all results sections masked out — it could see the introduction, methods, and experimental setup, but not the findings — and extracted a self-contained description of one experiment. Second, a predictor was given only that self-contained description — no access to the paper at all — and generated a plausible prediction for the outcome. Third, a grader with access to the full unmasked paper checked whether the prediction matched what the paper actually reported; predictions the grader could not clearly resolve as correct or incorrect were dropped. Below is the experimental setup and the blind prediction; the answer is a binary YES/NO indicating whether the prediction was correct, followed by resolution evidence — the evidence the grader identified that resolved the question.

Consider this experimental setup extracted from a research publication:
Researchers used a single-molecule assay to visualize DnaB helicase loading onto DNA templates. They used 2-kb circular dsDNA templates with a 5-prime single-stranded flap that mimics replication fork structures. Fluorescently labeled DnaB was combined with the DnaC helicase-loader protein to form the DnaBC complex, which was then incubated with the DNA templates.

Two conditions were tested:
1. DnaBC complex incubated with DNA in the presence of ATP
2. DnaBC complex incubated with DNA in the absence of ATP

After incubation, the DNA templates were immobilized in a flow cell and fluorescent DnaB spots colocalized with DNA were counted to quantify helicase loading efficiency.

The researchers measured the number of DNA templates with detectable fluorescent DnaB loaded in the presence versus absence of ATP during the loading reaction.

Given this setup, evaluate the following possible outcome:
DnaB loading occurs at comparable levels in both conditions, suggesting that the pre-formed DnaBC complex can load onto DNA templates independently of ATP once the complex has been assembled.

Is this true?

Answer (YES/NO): NO